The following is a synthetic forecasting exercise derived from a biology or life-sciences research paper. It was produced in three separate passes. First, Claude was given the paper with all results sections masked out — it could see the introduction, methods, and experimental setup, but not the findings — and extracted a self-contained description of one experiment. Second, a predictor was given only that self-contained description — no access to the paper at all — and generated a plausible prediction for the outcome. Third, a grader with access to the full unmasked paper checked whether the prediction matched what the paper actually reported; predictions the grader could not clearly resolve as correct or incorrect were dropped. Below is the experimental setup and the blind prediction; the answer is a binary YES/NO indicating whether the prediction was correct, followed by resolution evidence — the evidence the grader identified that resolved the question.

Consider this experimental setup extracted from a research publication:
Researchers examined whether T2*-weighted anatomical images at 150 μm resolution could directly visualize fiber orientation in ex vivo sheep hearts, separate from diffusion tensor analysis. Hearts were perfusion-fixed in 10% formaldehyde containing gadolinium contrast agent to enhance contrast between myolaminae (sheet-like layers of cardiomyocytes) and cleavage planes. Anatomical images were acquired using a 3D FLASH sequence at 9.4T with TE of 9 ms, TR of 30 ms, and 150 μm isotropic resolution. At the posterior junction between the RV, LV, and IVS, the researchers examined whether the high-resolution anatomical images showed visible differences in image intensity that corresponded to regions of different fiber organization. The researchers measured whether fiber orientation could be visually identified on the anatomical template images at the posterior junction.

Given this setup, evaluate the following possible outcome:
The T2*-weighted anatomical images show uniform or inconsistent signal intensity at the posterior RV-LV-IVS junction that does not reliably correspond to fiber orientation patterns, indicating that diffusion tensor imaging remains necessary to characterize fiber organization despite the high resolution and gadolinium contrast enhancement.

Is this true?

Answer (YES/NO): NO